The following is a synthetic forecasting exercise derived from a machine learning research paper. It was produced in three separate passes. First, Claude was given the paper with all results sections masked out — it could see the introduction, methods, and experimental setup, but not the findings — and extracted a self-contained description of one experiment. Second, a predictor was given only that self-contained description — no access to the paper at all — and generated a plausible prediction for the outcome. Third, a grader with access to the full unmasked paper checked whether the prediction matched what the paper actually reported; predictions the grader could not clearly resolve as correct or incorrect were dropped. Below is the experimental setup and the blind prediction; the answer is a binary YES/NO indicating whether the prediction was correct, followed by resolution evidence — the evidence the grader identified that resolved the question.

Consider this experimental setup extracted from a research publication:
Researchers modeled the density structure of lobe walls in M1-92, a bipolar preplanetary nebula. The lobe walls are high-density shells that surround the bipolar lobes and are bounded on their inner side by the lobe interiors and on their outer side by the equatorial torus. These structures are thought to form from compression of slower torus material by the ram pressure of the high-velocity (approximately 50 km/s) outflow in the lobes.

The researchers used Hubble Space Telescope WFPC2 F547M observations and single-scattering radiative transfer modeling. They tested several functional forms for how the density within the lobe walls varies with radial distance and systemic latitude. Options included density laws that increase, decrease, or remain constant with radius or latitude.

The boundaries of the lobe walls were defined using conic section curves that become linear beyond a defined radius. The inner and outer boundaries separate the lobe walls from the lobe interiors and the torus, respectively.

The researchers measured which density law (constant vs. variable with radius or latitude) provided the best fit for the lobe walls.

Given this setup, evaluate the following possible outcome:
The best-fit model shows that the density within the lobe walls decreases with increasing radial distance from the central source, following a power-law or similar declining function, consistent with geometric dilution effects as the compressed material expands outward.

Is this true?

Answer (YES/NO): NO